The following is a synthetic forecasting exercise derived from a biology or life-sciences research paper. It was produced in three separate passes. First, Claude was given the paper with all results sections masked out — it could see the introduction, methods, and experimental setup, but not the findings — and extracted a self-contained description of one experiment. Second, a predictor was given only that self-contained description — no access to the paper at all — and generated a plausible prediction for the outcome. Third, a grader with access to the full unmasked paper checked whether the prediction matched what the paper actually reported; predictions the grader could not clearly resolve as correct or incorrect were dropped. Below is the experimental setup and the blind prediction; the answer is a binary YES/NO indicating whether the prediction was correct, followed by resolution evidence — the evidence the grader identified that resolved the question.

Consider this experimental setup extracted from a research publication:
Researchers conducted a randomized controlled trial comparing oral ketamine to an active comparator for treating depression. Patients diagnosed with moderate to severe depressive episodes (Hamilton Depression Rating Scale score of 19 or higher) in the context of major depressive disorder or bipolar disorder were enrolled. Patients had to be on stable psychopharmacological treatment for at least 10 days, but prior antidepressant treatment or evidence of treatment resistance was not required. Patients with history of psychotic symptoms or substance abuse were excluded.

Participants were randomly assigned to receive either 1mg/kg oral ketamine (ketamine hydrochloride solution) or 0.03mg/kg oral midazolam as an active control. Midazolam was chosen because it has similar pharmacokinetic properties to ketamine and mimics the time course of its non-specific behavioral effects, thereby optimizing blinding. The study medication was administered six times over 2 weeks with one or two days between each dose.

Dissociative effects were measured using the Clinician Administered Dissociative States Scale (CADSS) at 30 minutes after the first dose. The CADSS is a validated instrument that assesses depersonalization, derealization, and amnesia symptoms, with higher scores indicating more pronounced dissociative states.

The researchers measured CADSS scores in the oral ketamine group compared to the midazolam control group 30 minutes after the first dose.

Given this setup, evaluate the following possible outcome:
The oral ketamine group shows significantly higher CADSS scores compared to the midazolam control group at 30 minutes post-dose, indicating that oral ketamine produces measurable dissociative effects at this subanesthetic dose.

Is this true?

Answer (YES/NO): YES